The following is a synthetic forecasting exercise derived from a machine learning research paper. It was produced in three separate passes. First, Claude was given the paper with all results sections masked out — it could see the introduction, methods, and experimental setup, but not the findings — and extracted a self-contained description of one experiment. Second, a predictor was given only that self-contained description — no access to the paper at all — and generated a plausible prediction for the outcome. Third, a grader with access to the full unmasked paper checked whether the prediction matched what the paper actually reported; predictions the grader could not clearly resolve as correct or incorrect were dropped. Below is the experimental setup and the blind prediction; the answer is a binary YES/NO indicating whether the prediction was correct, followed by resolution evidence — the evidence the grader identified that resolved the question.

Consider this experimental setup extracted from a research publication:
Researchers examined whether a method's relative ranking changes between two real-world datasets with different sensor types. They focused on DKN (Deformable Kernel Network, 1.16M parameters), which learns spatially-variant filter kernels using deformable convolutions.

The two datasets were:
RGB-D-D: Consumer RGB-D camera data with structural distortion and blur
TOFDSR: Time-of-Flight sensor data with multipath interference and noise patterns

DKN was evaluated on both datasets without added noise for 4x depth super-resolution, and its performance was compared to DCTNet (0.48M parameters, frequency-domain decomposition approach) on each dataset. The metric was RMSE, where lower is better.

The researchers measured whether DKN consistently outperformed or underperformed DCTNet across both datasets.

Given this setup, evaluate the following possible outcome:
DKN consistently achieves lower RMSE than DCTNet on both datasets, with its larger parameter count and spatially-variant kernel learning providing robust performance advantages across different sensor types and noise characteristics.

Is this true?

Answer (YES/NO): NO